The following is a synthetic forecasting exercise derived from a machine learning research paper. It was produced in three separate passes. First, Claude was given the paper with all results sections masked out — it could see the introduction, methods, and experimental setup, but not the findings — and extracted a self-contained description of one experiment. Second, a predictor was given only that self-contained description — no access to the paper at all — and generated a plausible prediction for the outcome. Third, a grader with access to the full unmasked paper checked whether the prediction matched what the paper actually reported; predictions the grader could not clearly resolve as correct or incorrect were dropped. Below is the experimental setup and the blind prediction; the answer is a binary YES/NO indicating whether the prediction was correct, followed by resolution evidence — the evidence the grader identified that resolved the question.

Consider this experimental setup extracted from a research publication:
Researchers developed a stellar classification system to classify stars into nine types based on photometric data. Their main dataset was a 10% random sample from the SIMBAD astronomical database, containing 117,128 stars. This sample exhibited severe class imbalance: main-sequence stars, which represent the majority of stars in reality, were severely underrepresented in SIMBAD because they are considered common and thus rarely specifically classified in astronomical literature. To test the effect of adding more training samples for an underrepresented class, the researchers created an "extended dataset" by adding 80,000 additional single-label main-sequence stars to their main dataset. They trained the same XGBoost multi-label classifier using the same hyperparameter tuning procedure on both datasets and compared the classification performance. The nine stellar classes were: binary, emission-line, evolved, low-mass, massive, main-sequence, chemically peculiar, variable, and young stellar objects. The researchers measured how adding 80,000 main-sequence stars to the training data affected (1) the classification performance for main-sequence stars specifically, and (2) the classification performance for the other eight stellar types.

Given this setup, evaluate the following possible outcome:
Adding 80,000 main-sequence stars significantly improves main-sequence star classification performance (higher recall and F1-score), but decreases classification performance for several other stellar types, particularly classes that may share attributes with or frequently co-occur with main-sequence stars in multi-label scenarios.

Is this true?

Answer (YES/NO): NO